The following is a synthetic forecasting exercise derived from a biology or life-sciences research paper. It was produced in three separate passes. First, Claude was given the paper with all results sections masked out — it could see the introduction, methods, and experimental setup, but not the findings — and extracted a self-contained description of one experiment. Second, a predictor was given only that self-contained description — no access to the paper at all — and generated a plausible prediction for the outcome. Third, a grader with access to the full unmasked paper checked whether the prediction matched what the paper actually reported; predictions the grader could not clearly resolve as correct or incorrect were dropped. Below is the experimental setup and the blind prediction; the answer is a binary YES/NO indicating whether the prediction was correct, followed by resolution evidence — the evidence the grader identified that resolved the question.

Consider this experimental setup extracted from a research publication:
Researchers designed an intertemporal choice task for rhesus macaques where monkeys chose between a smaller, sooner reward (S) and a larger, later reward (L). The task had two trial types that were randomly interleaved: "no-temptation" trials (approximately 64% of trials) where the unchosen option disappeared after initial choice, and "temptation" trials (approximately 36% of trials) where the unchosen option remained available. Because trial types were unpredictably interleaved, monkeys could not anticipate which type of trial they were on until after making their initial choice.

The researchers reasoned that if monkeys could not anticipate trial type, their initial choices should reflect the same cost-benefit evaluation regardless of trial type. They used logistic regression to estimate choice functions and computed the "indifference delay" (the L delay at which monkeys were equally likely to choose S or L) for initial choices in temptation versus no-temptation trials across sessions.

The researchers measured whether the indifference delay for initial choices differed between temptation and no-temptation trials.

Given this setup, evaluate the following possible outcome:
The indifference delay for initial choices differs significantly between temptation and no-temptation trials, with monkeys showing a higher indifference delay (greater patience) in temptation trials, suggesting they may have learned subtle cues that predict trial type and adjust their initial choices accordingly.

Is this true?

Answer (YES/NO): NO